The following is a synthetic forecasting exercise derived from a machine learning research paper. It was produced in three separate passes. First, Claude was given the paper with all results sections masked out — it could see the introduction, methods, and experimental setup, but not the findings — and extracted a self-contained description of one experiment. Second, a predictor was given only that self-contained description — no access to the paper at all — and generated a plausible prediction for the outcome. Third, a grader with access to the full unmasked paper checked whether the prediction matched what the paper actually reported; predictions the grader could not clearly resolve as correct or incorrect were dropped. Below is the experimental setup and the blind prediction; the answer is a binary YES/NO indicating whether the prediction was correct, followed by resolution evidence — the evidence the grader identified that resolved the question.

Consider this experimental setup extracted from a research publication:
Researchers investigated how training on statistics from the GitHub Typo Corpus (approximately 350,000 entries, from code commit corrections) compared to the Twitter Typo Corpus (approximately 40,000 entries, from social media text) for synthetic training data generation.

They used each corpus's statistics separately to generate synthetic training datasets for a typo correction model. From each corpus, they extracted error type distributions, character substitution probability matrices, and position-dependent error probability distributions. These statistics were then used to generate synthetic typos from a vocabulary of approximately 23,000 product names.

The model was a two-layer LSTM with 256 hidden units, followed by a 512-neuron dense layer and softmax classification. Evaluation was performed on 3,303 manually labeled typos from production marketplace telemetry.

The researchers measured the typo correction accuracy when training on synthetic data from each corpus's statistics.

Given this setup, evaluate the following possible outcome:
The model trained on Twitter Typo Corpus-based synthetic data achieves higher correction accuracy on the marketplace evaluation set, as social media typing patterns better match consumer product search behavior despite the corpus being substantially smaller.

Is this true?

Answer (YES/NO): NO